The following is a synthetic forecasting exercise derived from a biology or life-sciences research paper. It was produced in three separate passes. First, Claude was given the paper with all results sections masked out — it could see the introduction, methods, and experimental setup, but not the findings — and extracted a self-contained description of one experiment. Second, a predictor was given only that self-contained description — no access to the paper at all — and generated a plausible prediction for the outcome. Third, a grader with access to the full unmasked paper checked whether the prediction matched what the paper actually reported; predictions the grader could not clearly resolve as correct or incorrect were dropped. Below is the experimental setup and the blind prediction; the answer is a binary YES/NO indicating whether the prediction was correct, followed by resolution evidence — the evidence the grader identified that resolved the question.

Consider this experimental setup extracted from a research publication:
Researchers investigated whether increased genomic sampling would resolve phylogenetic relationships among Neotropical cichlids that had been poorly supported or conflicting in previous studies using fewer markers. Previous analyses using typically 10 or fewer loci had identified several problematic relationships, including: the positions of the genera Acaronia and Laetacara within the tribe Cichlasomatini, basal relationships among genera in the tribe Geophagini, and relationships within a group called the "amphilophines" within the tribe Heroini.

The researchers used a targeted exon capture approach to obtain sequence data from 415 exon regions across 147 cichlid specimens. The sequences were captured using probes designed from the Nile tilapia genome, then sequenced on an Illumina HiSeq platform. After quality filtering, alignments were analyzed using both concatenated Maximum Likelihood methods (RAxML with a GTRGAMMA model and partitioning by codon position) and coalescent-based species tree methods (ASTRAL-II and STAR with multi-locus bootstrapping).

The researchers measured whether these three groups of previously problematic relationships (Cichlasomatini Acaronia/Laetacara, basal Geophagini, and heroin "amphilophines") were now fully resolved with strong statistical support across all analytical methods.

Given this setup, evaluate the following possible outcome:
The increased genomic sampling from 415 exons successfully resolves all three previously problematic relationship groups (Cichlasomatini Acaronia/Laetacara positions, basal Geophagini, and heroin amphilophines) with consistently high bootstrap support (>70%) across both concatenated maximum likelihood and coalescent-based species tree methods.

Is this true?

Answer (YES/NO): NO